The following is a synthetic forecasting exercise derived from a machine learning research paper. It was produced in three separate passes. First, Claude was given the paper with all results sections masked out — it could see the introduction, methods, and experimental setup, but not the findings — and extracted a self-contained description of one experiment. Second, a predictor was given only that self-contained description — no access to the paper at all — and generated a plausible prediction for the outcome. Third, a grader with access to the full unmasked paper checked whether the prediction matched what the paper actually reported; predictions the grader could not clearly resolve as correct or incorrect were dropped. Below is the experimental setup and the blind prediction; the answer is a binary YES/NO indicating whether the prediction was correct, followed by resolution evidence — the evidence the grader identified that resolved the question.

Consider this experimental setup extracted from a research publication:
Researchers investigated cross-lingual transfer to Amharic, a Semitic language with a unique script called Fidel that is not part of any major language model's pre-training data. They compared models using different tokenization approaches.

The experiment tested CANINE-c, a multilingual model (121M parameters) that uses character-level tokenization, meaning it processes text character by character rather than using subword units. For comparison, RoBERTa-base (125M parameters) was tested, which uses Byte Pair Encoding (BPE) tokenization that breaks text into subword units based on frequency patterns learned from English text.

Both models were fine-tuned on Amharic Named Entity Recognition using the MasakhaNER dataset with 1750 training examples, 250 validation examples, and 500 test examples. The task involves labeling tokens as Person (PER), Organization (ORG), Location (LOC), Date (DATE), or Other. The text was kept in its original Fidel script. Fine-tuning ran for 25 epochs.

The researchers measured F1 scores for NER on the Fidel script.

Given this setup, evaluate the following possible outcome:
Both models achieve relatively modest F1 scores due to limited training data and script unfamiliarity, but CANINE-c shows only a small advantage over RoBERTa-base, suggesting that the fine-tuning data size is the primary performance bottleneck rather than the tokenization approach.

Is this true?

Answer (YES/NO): NO